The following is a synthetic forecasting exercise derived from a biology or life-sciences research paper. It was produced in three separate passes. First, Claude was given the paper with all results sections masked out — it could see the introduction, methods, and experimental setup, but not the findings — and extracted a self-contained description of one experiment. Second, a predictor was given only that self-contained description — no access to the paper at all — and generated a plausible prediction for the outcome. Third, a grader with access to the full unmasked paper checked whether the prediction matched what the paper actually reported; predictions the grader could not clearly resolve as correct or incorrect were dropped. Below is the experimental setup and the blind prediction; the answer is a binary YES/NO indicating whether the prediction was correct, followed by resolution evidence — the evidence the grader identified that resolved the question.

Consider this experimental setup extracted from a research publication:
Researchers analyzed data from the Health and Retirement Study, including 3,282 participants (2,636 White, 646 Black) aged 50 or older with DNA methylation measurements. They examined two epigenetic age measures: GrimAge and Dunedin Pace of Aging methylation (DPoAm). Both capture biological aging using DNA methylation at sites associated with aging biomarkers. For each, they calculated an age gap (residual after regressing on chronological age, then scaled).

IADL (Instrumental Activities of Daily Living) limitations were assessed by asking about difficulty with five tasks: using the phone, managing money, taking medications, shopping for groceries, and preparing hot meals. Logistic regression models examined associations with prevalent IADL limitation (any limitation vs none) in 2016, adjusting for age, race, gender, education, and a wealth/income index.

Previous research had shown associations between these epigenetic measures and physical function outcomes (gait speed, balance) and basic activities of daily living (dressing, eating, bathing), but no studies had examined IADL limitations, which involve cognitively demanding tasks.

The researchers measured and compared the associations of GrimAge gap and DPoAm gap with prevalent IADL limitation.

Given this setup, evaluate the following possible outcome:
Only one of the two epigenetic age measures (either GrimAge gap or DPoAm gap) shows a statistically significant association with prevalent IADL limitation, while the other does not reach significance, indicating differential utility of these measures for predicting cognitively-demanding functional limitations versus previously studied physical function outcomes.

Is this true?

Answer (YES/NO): YES